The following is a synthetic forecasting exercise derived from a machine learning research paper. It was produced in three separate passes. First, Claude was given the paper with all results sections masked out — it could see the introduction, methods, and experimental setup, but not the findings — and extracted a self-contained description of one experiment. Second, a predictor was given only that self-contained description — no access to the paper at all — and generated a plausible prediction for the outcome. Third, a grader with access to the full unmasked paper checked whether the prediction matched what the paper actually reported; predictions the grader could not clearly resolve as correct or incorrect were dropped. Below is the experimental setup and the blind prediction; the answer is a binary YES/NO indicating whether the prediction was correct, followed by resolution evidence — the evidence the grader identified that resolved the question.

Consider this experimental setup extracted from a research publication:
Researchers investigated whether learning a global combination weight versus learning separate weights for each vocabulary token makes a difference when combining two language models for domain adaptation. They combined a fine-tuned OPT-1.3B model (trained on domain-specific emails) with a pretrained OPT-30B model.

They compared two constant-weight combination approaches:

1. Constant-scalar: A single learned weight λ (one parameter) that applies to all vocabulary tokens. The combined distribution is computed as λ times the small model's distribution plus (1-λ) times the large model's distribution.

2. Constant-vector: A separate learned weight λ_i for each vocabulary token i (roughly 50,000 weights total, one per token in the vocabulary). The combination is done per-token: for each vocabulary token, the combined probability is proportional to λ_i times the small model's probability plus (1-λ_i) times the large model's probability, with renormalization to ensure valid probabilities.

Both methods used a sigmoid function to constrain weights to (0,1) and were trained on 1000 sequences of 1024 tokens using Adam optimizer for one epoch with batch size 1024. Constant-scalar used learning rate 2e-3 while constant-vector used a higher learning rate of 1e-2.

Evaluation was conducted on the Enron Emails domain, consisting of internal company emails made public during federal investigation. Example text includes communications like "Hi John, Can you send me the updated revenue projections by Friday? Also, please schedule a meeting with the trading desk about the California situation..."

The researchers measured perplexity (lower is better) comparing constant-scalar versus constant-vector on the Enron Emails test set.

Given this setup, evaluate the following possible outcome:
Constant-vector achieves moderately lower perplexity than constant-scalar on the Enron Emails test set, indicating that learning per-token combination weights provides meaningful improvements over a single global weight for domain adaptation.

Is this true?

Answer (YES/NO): NO